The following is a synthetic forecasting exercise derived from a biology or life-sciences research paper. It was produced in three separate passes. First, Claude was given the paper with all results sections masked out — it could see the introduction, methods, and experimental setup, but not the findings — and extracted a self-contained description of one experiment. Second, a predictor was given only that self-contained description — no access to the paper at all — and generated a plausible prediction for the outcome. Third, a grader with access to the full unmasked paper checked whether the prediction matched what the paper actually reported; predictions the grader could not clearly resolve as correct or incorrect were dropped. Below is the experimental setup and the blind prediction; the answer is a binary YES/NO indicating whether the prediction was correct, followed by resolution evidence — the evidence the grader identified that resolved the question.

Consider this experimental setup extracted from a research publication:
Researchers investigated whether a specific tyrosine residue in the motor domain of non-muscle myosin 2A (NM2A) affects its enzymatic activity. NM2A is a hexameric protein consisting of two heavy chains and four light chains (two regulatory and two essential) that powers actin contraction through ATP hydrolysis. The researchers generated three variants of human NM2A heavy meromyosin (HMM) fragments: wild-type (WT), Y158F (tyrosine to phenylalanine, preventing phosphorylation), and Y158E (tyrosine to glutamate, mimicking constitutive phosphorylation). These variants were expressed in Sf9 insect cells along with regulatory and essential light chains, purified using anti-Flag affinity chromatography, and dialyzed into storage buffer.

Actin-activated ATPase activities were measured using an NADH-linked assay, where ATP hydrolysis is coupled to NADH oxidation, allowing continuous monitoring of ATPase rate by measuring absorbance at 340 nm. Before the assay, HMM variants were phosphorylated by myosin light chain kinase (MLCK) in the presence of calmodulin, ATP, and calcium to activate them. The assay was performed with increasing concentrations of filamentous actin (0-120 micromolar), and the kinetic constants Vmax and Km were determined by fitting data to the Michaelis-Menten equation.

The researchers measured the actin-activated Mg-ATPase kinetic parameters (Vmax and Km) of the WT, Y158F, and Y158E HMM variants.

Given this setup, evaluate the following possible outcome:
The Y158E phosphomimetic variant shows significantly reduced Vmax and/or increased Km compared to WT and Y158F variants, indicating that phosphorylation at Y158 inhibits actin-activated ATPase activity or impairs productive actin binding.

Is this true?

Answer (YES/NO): NO